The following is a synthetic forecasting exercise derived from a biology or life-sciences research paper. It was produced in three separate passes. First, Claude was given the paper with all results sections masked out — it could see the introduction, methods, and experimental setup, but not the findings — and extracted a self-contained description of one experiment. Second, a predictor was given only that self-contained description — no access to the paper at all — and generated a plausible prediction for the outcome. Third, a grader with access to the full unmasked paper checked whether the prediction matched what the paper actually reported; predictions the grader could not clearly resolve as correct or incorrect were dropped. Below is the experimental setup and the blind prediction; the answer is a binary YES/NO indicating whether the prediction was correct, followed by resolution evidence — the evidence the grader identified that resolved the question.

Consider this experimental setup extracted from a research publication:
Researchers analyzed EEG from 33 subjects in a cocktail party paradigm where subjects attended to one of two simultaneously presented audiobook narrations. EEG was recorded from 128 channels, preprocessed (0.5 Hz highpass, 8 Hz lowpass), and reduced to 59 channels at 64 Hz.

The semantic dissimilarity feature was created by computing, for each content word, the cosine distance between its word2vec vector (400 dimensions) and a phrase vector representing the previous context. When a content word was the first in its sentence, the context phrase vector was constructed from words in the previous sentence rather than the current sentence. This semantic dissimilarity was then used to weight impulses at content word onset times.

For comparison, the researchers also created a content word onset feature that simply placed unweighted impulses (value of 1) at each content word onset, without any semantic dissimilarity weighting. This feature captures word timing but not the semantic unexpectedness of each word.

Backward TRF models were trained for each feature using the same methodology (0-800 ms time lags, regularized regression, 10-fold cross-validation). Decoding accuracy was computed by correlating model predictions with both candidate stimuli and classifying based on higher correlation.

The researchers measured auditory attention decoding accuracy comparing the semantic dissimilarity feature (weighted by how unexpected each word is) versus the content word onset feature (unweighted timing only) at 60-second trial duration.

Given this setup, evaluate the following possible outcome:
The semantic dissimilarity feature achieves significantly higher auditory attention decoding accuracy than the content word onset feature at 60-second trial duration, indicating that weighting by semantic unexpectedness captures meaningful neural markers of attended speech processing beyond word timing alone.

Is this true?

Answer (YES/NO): NO